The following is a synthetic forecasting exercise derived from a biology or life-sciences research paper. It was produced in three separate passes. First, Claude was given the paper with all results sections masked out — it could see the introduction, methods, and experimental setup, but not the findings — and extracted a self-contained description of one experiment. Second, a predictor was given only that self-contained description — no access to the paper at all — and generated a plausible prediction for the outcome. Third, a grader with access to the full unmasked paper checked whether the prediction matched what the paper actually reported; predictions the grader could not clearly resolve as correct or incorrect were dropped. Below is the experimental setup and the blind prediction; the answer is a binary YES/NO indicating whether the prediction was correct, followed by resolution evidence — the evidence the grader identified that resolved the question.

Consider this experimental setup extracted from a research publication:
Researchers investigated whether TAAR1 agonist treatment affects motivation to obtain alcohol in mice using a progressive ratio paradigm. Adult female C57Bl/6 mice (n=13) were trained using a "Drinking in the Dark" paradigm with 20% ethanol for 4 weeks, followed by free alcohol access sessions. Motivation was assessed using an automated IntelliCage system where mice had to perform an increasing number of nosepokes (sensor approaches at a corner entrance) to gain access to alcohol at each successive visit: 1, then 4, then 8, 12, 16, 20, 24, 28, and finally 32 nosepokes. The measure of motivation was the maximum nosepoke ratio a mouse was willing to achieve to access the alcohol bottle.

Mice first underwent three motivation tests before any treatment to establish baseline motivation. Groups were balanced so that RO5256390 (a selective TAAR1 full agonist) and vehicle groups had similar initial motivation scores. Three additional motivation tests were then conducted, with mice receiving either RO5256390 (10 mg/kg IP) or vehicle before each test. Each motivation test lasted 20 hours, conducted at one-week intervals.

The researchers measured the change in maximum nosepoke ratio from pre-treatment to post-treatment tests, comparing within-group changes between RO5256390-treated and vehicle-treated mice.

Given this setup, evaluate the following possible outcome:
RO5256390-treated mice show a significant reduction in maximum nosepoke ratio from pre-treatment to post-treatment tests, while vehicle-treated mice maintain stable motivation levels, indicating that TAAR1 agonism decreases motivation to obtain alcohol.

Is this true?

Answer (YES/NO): YES